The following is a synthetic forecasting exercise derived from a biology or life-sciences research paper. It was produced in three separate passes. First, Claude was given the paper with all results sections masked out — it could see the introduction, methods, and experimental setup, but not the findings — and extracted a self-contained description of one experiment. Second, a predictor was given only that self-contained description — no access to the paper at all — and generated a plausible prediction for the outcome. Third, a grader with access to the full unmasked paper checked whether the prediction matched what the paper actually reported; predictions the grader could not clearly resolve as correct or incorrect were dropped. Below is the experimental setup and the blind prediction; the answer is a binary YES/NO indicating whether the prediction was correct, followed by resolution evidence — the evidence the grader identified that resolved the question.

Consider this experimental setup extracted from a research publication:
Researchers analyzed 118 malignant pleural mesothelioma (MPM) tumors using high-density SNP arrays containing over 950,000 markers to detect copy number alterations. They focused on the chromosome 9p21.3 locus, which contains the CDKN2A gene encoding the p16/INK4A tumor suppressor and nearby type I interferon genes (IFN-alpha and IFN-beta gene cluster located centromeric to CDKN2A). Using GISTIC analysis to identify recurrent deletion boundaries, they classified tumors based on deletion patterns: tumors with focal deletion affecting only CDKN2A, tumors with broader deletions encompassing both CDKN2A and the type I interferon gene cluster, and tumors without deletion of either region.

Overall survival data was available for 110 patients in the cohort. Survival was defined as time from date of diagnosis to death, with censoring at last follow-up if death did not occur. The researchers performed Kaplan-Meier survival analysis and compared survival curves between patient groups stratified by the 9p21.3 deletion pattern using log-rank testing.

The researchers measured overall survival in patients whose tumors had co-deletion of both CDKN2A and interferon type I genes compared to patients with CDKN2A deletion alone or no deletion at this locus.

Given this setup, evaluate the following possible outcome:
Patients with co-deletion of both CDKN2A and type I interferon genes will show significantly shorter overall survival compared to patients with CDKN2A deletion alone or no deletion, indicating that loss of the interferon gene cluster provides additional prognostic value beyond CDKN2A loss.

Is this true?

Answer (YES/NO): NO